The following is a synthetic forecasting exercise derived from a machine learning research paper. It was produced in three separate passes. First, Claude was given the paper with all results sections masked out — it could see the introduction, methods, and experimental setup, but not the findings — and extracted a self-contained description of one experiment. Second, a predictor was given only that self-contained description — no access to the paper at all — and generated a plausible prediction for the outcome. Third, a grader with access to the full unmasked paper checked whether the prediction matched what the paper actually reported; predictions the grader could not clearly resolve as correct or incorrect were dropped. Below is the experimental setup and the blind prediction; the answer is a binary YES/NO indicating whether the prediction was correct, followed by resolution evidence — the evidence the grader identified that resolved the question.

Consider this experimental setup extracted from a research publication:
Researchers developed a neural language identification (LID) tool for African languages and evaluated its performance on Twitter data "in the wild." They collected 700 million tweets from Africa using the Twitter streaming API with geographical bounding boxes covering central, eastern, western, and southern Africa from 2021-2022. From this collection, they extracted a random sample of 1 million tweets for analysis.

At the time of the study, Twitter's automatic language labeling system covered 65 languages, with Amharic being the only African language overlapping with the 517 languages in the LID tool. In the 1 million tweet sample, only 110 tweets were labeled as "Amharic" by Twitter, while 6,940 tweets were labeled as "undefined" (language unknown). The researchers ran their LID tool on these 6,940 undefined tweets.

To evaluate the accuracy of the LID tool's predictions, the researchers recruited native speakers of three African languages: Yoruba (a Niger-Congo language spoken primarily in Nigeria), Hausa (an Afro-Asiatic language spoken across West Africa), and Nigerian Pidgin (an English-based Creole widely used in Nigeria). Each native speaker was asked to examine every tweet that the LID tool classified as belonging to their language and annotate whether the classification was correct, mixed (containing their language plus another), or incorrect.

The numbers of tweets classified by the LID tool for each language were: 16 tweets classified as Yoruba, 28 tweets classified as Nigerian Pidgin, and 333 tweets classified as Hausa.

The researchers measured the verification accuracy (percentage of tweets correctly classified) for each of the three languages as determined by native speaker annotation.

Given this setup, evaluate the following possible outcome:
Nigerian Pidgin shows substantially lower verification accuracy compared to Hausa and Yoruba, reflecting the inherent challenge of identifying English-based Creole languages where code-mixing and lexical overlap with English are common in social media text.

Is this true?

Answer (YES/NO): YES